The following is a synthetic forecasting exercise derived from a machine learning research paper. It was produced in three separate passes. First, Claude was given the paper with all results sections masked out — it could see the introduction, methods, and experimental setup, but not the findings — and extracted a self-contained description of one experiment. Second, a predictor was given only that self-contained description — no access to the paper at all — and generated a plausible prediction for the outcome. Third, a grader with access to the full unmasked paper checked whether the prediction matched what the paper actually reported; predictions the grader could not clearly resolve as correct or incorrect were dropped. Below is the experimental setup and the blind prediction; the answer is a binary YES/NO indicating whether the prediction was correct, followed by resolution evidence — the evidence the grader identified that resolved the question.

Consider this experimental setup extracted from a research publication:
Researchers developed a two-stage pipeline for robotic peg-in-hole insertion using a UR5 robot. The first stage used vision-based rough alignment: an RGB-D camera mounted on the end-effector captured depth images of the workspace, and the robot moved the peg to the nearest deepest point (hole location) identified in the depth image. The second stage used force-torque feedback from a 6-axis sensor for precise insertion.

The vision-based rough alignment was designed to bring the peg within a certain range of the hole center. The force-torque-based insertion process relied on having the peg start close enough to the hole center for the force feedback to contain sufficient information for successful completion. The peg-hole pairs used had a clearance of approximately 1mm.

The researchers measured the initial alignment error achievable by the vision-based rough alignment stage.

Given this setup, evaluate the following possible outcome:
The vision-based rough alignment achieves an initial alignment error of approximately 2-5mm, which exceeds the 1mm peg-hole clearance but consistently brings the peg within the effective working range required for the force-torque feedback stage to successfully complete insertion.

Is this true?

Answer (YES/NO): NO